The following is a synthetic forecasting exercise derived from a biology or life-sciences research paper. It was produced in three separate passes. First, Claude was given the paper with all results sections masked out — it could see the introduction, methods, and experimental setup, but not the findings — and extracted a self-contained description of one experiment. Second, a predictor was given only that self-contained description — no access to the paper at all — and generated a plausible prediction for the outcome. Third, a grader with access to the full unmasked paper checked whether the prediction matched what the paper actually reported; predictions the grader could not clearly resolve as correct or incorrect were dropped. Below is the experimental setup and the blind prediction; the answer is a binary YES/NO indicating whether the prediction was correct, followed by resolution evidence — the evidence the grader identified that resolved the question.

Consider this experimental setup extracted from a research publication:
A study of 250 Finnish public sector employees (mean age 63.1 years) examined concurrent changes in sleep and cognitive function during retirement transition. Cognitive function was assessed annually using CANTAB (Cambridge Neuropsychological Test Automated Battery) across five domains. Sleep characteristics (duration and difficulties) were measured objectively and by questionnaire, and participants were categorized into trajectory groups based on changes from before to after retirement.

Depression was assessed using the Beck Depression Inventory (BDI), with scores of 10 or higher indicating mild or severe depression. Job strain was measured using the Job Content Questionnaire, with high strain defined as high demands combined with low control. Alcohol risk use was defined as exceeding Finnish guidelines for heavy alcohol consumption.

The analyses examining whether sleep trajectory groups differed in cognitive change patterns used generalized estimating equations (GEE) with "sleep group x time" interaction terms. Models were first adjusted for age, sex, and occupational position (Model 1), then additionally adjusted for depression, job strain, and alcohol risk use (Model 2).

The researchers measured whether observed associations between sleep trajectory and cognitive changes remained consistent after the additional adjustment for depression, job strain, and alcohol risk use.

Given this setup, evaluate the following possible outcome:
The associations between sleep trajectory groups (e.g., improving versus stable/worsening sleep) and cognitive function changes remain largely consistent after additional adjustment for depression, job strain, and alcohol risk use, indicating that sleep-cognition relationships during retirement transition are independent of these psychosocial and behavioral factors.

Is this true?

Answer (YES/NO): NO